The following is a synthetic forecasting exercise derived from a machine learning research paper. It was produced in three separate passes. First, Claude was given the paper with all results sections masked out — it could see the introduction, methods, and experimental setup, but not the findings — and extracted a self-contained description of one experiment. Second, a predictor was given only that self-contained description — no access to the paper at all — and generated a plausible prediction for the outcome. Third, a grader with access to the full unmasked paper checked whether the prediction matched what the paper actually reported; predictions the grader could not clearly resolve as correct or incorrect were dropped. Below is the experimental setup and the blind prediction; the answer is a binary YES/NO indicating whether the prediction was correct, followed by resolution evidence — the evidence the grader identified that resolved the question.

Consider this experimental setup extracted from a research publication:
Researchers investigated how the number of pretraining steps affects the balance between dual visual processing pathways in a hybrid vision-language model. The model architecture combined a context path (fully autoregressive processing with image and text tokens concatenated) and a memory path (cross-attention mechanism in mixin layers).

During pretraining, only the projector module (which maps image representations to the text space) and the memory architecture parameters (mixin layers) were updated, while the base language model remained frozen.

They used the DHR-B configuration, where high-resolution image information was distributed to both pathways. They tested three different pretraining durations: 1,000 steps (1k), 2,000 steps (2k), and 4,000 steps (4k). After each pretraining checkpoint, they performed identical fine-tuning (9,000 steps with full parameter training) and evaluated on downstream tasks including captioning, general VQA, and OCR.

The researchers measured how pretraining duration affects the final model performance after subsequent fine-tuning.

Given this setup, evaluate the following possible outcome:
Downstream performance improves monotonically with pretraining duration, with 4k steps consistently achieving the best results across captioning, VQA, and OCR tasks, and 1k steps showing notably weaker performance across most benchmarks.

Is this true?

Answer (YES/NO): NO